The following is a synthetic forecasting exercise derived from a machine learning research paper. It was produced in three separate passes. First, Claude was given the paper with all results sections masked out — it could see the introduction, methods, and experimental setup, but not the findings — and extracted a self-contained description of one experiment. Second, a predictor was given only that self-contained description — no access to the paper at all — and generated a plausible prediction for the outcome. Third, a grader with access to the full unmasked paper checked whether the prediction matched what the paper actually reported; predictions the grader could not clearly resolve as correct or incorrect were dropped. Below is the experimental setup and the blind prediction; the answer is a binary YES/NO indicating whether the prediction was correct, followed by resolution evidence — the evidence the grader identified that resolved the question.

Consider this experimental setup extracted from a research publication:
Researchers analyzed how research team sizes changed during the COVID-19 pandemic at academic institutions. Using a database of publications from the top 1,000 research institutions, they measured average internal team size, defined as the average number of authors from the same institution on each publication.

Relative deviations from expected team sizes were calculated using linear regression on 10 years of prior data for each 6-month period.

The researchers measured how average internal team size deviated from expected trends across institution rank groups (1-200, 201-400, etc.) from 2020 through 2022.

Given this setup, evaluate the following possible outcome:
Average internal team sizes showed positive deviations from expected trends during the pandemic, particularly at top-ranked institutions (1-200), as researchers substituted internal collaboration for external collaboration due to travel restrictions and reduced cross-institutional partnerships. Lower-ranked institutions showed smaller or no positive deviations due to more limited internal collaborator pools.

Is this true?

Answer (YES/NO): NO